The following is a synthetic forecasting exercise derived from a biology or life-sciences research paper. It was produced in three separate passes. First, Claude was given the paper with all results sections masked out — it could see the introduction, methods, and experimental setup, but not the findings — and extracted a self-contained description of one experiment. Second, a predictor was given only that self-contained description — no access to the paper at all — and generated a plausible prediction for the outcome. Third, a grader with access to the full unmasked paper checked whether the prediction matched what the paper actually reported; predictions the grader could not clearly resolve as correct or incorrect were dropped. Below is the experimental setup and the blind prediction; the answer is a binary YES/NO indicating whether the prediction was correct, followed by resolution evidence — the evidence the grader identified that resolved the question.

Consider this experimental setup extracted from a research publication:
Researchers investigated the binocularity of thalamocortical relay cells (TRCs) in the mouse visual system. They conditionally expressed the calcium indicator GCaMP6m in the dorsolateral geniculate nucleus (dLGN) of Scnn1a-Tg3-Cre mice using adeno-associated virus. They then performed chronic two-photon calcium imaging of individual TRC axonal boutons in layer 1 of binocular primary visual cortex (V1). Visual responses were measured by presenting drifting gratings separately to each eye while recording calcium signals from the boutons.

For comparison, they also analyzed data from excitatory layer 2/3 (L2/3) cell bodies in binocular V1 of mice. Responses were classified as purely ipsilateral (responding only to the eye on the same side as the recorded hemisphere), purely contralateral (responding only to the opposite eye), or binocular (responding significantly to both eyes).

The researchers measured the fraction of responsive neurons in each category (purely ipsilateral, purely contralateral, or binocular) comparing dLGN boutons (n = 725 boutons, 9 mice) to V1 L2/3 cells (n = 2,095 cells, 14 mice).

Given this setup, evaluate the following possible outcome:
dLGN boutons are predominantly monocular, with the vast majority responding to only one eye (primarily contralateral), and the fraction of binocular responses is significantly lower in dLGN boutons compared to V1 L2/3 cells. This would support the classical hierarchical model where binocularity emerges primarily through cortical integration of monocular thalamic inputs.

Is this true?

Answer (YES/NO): YES